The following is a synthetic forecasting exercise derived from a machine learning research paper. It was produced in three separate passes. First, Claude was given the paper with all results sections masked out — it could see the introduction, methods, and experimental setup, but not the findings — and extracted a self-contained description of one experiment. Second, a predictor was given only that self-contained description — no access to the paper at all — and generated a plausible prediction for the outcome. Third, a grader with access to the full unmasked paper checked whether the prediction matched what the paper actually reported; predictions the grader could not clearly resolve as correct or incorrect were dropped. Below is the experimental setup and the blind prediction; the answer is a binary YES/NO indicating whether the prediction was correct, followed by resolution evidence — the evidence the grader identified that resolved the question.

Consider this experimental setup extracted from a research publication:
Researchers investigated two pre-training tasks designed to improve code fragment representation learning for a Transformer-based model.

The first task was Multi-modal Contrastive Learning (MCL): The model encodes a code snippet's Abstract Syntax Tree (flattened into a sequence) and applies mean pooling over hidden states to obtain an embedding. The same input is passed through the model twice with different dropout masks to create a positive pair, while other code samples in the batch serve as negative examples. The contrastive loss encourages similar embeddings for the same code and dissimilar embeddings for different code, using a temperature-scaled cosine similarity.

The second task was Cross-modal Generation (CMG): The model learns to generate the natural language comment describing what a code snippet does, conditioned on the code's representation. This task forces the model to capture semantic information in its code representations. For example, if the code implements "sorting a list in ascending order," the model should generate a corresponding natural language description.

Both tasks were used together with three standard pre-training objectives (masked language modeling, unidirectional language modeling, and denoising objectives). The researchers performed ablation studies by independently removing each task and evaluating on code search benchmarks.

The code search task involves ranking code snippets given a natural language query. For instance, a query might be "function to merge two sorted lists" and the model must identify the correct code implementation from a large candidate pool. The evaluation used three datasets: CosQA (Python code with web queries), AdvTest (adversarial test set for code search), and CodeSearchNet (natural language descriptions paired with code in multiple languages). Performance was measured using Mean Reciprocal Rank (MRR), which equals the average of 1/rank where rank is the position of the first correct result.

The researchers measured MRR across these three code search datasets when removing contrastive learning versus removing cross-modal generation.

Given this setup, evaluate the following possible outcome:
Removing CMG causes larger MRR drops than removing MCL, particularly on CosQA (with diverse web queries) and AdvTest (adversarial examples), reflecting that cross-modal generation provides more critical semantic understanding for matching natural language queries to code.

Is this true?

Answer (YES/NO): NO